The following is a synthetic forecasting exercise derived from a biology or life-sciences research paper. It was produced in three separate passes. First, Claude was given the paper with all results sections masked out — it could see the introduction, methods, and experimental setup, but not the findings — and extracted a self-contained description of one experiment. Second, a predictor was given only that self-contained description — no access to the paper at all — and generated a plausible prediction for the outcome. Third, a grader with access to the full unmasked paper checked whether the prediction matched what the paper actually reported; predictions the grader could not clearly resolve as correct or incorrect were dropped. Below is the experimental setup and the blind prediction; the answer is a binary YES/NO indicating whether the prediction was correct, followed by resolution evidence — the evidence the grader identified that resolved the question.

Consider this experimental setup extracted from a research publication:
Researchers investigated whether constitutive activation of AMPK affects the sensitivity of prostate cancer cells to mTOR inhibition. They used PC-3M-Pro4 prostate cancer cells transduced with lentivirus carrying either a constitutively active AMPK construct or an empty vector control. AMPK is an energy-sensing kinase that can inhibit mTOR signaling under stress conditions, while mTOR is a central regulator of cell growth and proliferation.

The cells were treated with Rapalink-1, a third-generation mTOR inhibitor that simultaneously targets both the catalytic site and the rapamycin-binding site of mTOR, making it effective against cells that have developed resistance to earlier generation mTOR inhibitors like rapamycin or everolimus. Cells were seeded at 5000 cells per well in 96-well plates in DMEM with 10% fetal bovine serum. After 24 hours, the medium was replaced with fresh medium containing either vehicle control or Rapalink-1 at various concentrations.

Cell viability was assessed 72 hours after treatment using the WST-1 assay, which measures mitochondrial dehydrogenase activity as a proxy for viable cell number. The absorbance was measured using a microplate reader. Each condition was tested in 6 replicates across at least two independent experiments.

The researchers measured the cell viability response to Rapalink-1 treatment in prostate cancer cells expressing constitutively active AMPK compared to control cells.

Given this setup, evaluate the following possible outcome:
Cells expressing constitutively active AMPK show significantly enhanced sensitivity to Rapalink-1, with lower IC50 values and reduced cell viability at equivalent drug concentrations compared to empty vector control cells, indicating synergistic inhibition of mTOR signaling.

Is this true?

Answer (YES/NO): NO